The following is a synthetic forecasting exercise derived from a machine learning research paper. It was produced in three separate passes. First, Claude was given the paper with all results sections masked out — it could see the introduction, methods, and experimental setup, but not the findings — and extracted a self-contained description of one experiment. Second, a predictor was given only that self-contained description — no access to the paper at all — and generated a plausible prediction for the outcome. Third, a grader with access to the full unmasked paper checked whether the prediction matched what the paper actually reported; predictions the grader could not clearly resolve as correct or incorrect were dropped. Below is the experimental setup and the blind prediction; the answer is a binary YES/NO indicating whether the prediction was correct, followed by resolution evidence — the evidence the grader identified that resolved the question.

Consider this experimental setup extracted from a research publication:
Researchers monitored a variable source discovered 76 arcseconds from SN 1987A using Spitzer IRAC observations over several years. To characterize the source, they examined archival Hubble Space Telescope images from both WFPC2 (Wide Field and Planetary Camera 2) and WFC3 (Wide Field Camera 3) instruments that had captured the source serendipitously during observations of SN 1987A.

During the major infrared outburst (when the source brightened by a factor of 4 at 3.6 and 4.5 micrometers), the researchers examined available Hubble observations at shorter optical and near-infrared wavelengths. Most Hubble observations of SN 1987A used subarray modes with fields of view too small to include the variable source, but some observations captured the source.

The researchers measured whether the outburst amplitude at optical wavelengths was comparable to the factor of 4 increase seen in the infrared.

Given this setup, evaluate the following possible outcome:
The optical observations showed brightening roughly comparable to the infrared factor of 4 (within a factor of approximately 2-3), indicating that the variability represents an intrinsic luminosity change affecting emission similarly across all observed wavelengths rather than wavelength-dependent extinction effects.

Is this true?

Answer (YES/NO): NO